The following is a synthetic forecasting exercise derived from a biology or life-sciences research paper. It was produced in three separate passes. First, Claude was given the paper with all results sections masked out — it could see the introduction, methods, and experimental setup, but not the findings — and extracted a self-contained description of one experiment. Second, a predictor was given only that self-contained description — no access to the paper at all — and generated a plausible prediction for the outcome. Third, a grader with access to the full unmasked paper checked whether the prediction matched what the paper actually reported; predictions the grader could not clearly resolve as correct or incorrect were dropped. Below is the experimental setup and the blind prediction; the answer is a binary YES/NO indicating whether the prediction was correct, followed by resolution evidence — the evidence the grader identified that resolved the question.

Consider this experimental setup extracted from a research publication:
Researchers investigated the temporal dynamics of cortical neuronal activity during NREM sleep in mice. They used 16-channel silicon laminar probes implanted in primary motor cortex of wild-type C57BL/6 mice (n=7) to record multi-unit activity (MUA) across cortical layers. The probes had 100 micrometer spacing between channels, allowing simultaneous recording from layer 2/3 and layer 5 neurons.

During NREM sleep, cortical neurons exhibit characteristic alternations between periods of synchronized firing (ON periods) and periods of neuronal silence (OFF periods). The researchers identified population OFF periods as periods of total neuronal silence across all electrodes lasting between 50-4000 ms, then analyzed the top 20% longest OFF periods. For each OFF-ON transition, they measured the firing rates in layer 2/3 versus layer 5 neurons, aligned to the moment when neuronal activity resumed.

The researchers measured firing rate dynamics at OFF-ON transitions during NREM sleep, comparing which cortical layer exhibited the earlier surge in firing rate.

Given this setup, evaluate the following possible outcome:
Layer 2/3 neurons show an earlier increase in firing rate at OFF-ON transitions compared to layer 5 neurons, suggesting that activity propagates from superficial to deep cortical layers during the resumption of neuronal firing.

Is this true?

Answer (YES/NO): NO